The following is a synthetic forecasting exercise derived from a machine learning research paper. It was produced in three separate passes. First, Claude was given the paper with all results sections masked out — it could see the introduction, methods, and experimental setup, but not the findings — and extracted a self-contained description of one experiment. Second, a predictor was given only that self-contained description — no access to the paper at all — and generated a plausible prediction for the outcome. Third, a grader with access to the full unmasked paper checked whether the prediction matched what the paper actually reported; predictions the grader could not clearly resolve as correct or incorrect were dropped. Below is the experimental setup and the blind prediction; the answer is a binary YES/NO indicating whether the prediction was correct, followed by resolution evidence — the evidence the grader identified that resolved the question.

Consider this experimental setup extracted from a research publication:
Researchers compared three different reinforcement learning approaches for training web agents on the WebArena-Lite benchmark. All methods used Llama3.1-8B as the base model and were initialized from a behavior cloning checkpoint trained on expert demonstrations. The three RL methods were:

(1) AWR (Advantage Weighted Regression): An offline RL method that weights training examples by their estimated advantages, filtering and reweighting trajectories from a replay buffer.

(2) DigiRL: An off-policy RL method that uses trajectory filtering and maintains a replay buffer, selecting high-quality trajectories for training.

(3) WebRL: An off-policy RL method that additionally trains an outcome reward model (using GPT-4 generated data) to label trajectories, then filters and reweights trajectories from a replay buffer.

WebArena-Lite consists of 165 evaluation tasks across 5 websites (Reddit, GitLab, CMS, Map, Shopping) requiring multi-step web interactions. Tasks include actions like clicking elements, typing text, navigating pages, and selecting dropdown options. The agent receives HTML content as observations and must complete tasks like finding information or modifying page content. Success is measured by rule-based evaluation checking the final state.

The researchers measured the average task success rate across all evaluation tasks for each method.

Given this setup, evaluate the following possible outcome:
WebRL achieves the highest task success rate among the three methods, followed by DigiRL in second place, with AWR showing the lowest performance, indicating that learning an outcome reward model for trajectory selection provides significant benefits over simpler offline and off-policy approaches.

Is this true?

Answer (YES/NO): YES